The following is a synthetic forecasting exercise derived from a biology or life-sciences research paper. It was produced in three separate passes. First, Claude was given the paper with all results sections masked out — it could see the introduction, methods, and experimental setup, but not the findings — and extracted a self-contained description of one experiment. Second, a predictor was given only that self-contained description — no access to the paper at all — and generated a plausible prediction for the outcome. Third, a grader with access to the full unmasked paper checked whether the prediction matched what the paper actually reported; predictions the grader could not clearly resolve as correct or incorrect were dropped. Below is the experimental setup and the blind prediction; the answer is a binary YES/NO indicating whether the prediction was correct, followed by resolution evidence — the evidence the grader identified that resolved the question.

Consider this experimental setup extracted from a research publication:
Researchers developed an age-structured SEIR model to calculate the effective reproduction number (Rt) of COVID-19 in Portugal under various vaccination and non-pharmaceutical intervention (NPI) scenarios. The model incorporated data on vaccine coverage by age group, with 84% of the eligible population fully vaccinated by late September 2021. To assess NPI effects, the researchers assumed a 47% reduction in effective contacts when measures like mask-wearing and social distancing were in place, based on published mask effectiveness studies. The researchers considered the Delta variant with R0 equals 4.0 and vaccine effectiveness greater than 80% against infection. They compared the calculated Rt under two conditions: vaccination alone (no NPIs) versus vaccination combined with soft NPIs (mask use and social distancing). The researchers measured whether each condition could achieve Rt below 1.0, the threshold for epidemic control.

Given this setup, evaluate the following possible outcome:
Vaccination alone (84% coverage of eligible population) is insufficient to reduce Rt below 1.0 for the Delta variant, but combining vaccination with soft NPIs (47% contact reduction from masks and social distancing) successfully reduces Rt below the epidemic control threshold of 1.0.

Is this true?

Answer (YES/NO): YES